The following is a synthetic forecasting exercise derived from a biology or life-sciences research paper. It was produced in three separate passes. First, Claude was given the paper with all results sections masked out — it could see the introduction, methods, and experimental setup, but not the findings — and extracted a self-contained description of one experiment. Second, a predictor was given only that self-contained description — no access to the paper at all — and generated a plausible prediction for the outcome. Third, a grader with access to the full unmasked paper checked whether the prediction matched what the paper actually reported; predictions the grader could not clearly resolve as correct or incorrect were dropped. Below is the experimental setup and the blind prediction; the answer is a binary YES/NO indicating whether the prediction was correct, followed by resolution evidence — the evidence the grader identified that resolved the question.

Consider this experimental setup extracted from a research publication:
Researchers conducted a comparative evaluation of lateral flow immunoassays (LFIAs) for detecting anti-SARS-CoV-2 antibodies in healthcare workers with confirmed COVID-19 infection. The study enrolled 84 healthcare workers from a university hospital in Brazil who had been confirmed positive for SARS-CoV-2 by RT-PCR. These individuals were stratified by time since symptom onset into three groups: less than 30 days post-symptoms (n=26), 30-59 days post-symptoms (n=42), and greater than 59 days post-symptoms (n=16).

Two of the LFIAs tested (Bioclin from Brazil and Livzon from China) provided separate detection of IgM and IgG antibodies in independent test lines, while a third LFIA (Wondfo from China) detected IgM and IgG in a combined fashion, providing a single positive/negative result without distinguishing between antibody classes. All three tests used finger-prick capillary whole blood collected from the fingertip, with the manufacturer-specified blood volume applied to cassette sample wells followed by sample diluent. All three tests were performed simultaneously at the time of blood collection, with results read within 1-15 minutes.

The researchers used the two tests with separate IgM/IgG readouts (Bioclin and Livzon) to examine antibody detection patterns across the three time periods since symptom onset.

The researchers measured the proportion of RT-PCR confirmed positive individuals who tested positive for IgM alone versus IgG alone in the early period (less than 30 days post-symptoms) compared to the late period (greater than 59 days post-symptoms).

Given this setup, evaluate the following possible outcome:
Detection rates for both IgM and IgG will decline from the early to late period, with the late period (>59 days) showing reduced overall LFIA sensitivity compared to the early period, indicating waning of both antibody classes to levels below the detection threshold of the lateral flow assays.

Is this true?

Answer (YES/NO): NO